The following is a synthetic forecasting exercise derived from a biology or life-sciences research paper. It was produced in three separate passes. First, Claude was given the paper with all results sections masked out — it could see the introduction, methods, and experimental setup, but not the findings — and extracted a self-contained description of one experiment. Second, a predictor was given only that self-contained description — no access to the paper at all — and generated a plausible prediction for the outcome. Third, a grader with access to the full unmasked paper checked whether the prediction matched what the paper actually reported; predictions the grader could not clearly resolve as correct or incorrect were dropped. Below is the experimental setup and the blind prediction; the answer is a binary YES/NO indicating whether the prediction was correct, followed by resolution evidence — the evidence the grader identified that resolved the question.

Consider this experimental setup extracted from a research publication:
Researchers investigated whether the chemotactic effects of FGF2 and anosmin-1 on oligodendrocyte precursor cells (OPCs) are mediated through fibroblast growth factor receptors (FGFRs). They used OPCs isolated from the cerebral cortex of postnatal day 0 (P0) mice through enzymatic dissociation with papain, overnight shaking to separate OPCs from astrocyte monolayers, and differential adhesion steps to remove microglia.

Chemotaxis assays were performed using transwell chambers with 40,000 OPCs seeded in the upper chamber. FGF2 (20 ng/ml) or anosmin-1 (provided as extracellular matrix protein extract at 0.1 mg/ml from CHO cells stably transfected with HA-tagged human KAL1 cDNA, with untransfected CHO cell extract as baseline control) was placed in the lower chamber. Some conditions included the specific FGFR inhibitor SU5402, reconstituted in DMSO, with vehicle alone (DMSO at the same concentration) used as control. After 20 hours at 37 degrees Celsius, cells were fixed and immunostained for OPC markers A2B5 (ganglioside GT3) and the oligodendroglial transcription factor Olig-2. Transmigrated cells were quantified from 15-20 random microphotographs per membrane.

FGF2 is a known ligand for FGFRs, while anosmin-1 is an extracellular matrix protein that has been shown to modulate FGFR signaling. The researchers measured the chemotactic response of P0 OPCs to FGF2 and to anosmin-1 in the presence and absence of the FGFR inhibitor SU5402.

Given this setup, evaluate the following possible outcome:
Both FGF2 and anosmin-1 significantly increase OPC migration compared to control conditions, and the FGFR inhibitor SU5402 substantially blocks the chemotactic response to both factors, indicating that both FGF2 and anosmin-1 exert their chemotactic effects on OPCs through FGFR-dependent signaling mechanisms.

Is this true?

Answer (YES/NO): YES